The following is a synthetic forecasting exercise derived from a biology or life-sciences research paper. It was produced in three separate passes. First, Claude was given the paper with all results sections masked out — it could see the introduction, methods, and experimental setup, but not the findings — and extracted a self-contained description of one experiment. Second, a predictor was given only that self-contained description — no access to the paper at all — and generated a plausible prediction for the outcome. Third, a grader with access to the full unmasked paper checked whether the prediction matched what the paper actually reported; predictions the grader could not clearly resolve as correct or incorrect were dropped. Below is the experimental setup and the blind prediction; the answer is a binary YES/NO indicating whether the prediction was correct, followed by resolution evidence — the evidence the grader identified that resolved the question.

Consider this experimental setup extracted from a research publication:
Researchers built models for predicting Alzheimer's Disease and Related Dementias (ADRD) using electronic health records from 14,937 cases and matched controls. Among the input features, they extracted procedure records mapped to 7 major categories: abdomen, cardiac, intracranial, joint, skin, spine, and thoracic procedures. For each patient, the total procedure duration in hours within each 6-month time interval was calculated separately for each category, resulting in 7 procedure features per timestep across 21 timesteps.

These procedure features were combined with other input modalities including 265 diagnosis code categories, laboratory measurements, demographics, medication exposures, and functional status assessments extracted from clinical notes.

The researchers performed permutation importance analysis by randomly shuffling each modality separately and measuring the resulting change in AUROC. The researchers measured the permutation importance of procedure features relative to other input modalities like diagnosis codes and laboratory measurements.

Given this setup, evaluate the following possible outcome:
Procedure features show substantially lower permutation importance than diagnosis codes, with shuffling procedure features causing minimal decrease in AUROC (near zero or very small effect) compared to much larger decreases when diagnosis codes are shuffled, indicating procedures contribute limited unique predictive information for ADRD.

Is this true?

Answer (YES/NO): YES